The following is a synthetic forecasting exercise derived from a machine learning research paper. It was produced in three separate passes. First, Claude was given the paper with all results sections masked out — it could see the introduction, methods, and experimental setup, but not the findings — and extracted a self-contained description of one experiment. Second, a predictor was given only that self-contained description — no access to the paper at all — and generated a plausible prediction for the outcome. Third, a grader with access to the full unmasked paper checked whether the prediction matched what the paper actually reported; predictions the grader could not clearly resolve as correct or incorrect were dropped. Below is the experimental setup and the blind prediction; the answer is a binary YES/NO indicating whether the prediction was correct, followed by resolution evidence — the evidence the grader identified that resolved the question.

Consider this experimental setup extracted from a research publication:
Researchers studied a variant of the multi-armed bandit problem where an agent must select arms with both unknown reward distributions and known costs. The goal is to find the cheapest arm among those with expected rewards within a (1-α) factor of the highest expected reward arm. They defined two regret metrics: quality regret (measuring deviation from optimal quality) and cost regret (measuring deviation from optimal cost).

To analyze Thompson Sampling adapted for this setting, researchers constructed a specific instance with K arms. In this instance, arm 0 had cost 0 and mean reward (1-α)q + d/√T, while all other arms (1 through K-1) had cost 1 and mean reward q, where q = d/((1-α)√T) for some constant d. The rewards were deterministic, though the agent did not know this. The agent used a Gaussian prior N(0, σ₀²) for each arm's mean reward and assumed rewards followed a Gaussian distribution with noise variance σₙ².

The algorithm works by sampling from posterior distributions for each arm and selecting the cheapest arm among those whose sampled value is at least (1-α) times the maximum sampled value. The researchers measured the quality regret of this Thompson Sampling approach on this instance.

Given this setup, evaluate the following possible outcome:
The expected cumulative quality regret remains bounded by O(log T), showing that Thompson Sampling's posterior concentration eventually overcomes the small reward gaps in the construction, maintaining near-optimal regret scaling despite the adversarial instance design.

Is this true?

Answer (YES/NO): NO